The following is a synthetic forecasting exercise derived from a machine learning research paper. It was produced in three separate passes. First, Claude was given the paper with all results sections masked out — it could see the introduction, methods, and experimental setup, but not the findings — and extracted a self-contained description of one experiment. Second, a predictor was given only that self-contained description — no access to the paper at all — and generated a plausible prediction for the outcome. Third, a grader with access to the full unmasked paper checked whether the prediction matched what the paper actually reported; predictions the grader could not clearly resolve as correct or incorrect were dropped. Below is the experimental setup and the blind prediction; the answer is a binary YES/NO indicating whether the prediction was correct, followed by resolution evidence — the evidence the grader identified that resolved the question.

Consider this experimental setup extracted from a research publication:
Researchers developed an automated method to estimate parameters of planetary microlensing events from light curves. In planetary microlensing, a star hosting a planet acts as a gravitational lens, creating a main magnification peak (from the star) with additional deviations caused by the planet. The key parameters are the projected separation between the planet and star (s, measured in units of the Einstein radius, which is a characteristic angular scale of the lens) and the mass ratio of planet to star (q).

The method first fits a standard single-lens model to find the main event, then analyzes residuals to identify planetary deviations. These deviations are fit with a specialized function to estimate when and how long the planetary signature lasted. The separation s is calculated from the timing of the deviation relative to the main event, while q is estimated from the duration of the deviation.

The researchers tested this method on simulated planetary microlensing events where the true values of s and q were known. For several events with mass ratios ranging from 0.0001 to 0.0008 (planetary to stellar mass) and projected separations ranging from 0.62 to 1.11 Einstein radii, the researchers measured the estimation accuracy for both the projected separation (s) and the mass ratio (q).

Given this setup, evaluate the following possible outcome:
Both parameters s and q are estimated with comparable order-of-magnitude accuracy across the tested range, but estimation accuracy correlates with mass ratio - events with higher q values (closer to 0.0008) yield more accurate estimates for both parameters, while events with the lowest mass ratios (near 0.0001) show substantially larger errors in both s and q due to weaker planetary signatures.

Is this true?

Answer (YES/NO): NO